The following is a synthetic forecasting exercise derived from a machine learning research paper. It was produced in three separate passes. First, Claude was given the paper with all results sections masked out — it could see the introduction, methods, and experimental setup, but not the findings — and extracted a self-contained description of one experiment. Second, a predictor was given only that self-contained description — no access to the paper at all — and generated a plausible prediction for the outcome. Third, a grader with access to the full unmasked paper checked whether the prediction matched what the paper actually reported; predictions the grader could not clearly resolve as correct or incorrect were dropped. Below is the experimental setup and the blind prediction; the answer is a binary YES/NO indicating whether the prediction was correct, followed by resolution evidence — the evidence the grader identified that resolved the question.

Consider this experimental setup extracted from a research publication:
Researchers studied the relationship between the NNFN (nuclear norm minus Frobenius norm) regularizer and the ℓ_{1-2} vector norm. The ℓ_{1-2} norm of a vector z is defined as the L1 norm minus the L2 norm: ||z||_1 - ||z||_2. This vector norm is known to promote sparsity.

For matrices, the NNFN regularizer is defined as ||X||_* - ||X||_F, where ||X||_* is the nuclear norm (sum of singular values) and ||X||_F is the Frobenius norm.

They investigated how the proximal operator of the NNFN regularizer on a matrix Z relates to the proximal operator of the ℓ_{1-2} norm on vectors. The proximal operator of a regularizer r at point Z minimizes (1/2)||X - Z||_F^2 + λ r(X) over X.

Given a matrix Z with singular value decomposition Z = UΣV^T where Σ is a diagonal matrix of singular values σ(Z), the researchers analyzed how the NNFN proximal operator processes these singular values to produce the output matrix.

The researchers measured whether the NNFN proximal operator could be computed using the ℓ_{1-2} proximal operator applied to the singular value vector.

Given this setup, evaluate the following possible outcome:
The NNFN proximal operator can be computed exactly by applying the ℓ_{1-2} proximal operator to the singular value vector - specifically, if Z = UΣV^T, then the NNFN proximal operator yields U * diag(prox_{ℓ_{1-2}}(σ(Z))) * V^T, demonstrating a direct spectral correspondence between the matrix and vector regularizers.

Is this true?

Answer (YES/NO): YES